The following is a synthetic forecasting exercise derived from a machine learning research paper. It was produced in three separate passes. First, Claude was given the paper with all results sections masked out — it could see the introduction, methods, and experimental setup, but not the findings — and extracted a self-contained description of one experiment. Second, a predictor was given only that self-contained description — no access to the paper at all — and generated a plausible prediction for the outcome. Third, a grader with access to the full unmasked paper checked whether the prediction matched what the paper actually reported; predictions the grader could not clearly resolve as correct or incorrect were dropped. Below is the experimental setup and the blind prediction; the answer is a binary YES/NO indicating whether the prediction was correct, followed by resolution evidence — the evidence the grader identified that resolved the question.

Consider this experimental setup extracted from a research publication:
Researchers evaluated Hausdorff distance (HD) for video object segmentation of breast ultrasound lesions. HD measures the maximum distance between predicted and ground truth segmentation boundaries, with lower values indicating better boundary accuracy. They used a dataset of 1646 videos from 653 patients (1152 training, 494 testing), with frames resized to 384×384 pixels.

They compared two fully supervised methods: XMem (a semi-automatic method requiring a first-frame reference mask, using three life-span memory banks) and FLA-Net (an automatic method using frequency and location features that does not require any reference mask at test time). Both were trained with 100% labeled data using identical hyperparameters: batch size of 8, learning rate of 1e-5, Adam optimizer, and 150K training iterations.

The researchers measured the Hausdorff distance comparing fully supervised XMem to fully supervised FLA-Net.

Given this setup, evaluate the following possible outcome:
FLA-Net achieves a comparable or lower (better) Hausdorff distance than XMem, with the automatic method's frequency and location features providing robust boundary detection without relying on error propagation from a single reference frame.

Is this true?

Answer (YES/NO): NO